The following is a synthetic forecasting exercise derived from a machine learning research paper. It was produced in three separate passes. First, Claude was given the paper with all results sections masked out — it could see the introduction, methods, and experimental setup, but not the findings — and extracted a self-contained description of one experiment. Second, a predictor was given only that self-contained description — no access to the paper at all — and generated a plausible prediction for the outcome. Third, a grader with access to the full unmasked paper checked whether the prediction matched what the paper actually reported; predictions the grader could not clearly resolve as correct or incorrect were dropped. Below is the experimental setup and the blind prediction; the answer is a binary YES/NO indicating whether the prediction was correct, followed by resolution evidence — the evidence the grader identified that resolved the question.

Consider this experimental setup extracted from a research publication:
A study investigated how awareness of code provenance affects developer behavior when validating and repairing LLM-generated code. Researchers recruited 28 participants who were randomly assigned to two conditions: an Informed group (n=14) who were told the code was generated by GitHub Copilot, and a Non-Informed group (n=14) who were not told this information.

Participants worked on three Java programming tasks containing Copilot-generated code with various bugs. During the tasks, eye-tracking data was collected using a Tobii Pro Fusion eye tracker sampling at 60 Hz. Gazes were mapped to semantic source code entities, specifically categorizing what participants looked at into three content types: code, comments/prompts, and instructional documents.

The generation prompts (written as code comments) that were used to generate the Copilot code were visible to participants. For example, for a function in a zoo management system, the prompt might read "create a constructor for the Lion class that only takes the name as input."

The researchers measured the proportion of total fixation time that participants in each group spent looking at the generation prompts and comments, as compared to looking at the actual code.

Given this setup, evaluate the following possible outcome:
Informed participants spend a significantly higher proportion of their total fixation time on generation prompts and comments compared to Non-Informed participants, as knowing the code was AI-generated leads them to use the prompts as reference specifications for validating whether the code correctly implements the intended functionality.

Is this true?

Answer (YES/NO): NO